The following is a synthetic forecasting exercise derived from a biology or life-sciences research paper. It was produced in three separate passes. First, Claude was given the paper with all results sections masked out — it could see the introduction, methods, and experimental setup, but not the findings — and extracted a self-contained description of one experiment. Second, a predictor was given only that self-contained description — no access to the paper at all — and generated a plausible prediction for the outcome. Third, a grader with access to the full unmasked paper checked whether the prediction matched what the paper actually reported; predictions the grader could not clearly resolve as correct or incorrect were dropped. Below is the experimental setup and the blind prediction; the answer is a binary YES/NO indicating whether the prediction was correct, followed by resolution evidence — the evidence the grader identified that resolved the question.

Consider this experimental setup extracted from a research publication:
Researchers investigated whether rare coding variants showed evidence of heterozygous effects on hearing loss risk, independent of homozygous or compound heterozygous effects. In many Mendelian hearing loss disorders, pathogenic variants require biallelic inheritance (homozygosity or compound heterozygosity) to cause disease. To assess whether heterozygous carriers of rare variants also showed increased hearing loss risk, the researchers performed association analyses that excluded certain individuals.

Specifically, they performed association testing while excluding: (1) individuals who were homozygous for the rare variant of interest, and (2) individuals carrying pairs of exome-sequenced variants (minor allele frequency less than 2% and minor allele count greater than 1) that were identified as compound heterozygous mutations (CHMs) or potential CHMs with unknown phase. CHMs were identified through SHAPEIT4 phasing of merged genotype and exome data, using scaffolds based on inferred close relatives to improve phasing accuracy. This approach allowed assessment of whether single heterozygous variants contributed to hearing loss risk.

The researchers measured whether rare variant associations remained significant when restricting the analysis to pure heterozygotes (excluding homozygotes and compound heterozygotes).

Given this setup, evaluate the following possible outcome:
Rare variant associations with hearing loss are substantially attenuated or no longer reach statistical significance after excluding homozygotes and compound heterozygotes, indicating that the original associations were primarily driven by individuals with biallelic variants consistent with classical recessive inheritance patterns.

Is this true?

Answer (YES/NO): NO